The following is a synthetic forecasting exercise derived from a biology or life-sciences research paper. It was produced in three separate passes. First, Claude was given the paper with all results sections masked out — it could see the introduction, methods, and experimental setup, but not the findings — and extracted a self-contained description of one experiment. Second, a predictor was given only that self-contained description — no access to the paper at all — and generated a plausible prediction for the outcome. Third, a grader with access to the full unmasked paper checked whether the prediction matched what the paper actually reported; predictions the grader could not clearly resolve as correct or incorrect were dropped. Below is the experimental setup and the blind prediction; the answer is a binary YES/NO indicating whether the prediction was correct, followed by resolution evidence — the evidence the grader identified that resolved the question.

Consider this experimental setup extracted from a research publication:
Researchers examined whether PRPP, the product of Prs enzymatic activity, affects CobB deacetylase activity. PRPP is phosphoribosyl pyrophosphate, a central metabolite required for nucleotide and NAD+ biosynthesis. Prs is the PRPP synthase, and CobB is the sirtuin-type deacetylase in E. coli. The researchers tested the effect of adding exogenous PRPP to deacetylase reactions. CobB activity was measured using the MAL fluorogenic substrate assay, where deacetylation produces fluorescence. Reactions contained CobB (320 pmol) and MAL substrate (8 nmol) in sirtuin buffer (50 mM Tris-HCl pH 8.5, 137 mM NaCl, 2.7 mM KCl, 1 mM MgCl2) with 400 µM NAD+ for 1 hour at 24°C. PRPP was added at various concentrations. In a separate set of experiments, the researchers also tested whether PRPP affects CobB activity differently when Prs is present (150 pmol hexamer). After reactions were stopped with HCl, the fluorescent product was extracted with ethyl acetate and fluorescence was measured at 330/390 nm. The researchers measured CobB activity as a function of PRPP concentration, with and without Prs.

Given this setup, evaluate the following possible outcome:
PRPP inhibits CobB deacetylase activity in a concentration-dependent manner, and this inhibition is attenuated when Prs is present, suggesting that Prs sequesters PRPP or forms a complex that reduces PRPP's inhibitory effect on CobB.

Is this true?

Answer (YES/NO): NO